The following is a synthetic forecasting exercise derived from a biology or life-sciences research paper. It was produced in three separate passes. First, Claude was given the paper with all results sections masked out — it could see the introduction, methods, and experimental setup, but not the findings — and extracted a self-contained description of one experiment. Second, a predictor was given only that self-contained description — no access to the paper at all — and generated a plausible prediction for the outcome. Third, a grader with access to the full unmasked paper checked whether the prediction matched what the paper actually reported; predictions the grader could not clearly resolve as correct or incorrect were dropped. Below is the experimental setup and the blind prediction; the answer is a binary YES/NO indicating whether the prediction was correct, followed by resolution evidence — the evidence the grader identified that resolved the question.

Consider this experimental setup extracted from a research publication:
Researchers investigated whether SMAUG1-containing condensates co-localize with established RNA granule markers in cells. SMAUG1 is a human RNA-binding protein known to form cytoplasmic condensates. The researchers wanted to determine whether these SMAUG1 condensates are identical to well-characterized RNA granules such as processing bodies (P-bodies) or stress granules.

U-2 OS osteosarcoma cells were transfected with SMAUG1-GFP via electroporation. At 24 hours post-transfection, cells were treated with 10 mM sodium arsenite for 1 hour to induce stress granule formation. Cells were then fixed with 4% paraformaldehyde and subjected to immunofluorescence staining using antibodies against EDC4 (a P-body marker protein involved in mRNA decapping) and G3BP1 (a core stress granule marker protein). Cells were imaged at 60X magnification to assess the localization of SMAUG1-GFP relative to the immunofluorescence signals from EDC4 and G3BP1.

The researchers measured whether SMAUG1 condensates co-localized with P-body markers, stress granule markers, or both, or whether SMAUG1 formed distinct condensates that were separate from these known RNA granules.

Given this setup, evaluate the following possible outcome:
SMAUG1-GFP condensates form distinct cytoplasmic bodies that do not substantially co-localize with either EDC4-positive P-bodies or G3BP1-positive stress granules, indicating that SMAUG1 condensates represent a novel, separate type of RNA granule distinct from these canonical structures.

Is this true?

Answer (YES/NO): NO